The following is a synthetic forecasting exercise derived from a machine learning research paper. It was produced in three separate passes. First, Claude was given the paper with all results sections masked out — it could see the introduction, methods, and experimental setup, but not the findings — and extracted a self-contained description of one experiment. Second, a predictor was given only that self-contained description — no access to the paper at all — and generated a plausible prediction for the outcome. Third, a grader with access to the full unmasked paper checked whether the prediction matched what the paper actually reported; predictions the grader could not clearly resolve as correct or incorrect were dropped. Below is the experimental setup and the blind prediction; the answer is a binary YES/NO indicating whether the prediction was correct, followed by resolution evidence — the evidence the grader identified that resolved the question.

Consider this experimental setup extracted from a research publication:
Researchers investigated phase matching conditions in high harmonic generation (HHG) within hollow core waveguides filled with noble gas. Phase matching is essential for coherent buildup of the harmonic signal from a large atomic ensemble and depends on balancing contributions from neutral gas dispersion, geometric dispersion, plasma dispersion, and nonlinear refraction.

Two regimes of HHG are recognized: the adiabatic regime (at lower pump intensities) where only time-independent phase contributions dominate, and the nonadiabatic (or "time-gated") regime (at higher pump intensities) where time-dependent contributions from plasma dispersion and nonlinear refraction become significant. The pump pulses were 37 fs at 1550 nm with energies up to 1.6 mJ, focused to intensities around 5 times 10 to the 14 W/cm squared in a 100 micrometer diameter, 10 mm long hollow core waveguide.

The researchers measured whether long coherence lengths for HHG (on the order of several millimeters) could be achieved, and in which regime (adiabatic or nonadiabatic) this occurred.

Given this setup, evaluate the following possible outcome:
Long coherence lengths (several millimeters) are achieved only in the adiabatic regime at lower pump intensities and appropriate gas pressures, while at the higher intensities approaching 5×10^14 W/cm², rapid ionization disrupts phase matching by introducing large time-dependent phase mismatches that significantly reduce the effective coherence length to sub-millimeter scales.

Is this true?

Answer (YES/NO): NO